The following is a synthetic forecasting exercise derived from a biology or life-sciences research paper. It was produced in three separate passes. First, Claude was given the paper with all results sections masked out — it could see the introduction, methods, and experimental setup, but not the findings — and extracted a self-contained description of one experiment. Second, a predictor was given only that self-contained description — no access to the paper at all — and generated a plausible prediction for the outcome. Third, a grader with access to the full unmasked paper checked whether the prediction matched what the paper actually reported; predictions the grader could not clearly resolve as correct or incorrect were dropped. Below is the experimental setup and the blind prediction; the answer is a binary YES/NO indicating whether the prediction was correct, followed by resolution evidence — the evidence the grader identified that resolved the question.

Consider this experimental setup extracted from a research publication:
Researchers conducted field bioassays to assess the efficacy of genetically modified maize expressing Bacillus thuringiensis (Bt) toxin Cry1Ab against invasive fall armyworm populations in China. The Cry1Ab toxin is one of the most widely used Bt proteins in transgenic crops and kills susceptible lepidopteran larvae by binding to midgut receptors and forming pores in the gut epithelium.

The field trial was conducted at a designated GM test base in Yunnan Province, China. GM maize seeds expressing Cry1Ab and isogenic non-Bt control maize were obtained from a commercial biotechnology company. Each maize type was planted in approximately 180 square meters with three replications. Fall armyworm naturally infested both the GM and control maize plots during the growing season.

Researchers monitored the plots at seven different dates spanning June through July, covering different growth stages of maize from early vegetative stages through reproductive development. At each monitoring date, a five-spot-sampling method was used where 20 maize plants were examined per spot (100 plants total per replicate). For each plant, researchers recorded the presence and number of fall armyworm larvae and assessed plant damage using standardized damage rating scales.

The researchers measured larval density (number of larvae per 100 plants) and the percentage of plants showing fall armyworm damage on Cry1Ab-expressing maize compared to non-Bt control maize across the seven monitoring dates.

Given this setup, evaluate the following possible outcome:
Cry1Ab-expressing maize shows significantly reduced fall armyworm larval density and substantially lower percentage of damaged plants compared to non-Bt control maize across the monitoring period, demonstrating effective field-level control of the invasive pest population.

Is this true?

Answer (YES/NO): YES